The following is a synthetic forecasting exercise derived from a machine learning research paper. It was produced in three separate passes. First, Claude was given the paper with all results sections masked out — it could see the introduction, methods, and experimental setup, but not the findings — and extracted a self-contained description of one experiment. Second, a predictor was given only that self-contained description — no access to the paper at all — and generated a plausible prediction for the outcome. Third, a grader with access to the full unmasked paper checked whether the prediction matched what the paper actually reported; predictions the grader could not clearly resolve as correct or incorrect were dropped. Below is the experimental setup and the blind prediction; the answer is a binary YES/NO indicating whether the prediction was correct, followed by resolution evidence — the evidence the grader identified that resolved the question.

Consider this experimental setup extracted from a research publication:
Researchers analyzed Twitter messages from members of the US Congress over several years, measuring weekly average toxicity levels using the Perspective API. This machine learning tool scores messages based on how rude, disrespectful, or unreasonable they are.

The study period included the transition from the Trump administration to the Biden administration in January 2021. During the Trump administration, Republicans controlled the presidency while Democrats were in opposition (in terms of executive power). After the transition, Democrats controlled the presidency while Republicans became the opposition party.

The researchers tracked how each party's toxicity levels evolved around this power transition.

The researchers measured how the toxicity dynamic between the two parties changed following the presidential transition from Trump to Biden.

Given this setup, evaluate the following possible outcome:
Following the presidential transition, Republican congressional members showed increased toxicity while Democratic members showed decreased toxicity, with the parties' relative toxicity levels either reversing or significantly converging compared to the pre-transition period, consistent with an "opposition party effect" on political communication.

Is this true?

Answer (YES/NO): YES